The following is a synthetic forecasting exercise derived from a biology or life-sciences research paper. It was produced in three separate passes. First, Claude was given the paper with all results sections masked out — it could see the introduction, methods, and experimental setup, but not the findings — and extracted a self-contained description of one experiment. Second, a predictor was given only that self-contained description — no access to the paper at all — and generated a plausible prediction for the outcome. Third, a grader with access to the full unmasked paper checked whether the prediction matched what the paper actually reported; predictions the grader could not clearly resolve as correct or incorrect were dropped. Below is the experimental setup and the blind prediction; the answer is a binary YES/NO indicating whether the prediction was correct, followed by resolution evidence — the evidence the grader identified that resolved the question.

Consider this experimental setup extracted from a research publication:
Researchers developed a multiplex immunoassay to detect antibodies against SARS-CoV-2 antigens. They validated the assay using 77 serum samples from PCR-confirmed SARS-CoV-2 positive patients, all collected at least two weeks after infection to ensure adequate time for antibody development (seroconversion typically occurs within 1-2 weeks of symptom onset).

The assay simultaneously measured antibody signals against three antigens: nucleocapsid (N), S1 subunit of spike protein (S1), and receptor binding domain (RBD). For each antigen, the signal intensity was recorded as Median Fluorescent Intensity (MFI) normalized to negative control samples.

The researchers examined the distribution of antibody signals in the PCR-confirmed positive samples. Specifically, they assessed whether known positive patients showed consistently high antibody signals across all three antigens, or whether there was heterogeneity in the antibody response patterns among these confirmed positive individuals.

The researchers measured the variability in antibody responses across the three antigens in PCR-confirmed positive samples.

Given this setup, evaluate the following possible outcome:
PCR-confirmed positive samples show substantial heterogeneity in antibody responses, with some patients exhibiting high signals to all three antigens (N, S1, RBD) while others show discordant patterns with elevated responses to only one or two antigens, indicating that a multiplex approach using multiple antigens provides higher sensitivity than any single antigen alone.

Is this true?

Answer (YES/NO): NO